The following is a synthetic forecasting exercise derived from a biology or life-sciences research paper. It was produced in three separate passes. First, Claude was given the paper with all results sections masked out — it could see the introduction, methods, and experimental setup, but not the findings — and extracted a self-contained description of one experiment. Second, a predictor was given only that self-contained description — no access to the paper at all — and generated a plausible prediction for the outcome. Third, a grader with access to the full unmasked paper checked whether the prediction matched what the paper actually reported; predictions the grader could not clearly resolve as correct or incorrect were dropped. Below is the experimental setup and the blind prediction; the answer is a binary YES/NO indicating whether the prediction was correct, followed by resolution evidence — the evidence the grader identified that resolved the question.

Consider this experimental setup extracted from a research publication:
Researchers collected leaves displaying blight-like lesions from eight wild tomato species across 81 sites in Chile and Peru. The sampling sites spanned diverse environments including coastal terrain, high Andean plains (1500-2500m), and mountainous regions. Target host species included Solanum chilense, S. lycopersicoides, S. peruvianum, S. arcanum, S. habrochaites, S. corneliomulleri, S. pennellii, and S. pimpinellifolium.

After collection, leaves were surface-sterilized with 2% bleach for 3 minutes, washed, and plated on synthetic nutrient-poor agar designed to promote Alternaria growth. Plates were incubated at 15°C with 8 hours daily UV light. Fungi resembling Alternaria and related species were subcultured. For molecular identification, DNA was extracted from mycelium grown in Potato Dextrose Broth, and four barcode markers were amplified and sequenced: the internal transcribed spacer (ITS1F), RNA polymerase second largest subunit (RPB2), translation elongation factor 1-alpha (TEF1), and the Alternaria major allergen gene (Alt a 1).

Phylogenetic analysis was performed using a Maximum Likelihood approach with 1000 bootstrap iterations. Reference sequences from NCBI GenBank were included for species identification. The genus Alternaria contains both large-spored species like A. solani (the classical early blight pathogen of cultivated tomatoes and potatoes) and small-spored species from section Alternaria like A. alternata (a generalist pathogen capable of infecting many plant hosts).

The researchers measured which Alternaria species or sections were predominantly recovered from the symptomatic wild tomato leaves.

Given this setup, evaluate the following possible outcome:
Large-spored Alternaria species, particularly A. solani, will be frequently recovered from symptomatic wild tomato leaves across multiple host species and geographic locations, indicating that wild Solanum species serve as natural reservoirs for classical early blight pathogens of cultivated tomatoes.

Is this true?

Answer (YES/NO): NO